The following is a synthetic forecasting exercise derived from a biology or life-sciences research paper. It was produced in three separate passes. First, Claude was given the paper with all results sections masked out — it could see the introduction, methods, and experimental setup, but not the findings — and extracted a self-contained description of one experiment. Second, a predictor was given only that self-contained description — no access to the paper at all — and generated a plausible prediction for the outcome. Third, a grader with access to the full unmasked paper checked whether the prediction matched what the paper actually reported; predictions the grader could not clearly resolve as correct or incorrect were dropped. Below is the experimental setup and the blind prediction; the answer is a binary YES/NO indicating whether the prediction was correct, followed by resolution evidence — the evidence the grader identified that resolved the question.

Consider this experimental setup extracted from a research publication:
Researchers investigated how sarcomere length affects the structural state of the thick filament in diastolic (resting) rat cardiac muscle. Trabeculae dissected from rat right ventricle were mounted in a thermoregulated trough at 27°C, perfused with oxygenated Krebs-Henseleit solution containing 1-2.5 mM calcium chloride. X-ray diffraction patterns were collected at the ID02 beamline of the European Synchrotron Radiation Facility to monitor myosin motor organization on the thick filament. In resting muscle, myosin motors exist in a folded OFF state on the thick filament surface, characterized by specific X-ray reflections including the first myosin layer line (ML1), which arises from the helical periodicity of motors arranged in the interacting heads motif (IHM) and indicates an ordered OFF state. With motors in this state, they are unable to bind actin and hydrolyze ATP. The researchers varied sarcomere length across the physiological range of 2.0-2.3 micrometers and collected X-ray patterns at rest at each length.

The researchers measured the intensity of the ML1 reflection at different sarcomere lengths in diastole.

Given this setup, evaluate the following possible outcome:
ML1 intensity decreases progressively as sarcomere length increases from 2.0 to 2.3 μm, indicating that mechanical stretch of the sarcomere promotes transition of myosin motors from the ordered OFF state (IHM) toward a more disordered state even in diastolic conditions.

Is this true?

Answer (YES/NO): NO